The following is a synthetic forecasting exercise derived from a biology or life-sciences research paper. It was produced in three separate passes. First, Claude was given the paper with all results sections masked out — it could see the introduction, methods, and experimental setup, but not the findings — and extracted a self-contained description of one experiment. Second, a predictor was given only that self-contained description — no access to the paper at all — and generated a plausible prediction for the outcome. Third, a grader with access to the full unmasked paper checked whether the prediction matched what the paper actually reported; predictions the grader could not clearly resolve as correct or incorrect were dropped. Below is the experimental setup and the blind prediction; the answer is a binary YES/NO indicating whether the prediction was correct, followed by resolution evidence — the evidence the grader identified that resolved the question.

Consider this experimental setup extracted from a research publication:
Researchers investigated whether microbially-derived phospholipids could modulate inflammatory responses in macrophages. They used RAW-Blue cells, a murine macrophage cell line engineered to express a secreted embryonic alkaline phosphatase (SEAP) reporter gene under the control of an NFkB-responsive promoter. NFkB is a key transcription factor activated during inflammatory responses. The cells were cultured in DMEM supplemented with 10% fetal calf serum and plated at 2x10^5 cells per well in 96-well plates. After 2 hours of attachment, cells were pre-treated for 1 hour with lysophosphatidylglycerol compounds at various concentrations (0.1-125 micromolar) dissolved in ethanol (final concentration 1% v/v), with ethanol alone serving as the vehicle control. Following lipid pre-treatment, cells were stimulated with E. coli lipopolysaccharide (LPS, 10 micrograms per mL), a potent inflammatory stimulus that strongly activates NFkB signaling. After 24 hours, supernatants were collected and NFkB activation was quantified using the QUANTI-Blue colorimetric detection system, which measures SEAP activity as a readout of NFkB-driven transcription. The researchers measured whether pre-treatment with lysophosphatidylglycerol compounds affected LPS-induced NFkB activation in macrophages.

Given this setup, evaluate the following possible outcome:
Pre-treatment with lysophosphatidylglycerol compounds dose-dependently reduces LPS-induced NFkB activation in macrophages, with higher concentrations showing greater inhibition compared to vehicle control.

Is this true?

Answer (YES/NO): YES